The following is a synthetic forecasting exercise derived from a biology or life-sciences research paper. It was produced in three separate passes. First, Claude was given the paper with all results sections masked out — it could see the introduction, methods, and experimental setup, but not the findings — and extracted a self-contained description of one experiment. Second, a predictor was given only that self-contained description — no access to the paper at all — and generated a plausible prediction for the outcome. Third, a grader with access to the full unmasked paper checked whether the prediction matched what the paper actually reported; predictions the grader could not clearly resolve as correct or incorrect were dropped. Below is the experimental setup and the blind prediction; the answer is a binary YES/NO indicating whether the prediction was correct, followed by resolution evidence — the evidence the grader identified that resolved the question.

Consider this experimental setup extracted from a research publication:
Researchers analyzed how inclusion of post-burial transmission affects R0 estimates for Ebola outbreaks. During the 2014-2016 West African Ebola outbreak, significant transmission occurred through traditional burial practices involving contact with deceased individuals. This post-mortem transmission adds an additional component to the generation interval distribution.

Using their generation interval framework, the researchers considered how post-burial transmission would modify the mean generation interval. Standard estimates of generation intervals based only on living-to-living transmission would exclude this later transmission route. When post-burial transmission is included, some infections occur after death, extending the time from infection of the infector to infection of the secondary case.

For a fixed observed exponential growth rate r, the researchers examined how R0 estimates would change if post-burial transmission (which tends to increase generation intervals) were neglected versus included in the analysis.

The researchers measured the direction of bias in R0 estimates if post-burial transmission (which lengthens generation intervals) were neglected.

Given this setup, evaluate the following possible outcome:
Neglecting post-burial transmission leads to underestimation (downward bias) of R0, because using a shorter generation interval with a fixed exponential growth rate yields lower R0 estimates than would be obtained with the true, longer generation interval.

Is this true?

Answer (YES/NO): YES